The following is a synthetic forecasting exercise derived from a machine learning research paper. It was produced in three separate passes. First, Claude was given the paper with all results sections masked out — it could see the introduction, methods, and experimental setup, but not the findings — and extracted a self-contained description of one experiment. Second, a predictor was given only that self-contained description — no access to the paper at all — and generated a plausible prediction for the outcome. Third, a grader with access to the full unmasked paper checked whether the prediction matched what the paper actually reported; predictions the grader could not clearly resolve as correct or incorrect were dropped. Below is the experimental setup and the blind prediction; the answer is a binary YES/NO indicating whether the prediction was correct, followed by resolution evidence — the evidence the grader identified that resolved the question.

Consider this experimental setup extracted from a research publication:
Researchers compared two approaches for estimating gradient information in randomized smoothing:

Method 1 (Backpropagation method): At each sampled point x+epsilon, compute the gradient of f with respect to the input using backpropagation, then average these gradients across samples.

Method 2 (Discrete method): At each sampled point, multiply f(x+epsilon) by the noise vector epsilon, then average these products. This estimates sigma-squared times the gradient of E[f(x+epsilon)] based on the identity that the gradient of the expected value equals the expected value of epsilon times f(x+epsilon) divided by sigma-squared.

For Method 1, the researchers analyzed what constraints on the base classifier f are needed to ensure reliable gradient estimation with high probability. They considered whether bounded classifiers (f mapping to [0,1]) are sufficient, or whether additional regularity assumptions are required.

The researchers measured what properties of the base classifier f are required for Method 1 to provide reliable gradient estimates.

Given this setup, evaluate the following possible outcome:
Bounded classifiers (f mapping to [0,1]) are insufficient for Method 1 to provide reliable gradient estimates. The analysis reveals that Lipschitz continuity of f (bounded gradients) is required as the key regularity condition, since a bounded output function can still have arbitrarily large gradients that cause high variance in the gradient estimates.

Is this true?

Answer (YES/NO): YES